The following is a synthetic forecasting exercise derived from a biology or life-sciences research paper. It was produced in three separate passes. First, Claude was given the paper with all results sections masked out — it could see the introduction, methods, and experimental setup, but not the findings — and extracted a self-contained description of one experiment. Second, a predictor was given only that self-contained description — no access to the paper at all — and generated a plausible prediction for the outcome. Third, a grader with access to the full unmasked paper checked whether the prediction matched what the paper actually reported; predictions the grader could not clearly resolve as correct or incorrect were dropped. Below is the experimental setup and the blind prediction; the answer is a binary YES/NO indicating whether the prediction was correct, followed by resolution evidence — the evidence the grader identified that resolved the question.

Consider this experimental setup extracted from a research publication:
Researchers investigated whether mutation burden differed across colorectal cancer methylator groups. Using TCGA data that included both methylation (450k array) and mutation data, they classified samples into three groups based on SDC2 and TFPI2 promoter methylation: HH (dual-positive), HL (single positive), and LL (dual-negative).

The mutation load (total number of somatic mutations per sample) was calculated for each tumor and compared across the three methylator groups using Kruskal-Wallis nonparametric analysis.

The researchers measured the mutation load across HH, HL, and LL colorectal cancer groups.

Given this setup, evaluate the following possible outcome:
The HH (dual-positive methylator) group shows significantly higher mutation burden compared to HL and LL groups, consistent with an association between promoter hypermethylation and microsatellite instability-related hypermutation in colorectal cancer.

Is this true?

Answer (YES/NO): YES